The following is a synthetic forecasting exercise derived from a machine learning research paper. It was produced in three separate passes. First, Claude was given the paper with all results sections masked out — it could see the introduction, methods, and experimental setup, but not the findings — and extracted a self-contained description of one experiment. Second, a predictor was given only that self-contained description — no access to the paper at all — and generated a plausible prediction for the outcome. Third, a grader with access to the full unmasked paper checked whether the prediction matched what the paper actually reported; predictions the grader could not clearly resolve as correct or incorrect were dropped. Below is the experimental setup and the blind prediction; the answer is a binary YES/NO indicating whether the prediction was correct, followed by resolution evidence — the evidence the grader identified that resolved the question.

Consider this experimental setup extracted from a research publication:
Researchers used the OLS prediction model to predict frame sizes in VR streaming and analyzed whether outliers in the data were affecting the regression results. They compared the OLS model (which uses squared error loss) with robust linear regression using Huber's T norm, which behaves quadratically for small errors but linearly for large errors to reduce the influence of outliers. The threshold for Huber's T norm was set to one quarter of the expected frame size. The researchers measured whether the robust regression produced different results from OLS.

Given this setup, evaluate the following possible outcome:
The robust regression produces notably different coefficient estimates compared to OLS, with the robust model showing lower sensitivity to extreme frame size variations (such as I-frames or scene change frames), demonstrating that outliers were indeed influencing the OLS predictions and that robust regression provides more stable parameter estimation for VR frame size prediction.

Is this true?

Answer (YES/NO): NO